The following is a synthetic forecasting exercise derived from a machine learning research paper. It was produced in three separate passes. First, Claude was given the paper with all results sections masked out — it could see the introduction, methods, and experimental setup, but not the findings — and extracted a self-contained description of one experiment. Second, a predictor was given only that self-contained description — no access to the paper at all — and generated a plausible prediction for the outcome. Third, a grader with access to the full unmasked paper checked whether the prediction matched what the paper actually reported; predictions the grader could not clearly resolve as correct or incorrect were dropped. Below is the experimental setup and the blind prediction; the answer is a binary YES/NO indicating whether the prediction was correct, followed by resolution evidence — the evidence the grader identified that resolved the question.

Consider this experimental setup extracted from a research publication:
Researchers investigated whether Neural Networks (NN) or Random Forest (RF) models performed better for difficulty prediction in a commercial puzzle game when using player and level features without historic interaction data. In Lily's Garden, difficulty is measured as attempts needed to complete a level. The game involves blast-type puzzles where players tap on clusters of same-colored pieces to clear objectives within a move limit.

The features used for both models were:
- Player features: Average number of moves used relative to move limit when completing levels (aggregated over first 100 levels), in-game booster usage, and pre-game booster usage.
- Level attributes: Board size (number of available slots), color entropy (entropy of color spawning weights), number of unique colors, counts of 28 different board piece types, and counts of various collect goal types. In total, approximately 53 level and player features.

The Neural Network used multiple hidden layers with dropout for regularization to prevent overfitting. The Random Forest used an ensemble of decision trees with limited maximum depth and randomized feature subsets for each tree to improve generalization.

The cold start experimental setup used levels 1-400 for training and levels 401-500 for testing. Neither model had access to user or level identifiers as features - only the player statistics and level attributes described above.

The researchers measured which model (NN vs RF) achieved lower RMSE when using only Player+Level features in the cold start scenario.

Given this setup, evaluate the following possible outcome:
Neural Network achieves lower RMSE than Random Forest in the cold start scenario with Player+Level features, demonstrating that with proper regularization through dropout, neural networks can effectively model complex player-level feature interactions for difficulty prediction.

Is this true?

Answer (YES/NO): YES